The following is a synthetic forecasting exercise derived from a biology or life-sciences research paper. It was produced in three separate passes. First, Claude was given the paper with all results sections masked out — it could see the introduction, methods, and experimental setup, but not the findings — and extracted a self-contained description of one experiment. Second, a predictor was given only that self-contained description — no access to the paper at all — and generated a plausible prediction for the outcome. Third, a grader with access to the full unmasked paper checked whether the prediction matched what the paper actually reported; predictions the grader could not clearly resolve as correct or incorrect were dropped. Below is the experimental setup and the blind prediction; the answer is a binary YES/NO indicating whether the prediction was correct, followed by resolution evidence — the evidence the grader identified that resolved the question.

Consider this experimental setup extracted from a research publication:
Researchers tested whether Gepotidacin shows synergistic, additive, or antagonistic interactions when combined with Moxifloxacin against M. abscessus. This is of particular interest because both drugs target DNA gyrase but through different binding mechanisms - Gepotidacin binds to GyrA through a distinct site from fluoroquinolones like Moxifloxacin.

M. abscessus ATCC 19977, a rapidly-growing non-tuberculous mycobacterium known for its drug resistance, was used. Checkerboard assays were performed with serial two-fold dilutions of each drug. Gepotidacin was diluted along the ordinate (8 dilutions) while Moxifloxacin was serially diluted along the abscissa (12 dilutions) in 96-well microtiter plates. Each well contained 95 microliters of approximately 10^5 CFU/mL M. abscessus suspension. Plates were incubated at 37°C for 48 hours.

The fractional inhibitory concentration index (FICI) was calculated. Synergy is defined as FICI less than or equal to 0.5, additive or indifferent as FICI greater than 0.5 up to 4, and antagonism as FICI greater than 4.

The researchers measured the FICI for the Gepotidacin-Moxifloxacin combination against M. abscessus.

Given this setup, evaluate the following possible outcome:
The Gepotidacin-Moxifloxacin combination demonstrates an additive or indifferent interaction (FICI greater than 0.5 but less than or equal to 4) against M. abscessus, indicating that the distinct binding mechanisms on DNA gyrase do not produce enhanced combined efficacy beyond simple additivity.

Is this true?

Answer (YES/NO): NO